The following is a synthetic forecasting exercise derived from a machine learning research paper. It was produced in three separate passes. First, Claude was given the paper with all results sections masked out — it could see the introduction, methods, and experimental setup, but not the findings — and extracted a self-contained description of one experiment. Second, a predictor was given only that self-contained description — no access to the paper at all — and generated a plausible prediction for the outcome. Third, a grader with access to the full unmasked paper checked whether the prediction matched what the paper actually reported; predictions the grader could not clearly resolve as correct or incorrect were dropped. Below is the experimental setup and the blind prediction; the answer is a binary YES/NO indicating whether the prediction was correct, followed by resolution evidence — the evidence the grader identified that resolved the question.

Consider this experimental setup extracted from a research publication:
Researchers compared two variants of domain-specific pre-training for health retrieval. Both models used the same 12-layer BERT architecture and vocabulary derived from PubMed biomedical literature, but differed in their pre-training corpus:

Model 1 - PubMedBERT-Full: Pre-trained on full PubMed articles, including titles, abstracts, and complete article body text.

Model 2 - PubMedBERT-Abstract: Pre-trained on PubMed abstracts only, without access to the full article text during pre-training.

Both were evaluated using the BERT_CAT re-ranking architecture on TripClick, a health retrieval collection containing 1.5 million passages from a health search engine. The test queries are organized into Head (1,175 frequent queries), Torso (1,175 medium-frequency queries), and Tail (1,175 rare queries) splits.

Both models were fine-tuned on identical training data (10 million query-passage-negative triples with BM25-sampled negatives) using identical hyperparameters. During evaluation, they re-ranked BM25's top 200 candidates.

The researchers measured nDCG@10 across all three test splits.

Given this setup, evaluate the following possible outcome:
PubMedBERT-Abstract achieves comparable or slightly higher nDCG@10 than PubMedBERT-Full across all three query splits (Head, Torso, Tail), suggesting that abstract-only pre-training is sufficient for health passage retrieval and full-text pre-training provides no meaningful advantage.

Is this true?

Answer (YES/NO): NO